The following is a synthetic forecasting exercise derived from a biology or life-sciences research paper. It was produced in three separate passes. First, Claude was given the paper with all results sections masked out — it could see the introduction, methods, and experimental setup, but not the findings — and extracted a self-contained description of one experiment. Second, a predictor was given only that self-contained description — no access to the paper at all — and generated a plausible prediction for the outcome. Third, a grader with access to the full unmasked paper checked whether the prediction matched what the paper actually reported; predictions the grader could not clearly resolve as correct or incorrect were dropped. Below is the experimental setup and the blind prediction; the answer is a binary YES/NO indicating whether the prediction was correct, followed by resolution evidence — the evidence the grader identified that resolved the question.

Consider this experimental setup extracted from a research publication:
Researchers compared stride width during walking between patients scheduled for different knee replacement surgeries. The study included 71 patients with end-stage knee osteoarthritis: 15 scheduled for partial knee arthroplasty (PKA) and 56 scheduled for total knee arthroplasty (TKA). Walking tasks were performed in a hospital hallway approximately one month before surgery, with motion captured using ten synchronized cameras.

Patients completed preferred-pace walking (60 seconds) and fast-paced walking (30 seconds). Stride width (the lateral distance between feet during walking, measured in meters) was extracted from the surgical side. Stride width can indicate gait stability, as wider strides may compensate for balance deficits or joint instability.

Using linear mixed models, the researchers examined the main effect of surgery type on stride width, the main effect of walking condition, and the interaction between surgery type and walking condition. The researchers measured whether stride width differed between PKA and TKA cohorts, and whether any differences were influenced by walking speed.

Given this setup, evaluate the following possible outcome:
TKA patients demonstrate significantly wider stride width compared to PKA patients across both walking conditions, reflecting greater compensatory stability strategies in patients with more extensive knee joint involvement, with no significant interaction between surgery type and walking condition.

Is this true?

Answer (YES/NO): NO